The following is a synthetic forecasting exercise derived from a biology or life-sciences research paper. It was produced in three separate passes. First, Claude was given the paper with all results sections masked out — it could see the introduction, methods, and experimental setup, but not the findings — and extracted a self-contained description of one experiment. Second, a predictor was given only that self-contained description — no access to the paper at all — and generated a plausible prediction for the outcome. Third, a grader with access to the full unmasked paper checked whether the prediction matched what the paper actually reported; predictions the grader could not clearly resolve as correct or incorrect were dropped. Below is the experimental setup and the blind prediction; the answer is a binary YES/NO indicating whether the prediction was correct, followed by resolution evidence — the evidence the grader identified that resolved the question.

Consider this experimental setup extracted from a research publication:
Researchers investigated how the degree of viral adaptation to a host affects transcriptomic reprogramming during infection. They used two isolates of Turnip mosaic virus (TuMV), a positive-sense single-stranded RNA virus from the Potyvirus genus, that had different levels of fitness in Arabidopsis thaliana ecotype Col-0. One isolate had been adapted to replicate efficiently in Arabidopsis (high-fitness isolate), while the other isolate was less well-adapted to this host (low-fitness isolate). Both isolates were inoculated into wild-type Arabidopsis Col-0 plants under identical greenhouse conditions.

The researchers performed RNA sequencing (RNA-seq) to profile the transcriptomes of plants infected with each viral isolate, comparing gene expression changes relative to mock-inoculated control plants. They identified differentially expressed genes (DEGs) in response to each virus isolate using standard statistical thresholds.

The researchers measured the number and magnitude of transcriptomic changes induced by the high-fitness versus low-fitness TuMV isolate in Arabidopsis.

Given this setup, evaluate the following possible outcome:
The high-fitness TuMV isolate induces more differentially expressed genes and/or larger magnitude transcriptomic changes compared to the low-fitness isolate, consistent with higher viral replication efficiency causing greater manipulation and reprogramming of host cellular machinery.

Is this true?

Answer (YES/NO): YES